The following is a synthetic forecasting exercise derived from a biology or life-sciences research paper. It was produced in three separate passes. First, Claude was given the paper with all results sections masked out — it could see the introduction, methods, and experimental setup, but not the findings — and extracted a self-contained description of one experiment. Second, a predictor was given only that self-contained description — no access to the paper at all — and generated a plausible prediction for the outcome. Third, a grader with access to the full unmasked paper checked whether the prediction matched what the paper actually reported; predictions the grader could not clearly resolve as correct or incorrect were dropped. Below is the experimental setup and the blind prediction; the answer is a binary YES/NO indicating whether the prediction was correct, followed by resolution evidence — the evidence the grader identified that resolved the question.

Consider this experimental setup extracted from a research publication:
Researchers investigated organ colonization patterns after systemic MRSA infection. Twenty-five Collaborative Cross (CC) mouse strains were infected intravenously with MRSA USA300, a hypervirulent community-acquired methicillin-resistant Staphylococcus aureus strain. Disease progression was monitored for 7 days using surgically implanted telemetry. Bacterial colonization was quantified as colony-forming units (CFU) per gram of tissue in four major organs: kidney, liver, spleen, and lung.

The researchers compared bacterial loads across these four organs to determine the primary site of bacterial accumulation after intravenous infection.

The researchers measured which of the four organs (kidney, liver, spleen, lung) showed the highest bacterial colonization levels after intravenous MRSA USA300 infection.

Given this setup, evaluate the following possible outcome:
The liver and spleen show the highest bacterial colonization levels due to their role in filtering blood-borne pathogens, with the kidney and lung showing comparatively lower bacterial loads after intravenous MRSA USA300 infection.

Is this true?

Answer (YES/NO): NO